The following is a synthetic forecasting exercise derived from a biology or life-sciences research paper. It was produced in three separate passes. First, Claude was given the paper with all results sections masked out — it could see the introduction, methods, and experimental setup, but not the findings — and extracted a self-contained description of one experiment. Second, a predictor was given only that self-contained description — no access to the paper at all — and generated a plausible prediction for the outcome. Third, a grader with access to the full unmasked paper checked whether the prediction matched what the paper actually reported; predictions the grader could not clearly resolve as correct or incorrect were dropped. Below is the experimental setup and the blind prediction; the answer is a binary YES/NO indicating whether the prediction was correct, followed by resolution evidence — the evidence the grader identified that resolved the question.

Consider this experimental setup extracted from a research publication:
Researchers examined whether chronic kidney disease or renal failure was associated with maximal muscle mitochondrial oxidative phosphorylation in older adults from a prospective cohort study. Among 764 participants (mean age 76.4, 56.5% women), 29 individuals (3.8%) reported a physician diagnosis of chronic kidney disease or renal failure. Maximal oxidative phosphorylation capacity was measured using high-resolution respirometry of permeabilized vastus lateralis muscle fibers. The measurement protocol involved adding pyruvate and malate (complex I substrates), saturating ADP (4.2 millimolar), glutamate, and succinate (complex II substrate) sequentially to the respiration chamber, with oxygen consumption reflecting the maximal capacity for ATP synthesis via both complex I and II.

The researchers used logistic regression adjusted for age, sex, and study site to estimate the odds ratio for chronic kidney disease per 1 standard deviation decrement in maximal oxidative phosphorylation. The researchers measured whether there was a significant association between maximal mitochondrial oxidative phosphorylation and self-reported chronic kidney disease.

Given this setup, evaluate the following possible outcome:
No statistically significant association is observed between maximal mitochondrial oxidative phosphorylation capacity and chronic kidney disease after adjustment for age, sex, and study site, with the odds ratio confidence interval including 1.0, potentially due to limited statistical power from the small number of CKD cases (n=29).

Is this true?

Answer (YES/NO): YES